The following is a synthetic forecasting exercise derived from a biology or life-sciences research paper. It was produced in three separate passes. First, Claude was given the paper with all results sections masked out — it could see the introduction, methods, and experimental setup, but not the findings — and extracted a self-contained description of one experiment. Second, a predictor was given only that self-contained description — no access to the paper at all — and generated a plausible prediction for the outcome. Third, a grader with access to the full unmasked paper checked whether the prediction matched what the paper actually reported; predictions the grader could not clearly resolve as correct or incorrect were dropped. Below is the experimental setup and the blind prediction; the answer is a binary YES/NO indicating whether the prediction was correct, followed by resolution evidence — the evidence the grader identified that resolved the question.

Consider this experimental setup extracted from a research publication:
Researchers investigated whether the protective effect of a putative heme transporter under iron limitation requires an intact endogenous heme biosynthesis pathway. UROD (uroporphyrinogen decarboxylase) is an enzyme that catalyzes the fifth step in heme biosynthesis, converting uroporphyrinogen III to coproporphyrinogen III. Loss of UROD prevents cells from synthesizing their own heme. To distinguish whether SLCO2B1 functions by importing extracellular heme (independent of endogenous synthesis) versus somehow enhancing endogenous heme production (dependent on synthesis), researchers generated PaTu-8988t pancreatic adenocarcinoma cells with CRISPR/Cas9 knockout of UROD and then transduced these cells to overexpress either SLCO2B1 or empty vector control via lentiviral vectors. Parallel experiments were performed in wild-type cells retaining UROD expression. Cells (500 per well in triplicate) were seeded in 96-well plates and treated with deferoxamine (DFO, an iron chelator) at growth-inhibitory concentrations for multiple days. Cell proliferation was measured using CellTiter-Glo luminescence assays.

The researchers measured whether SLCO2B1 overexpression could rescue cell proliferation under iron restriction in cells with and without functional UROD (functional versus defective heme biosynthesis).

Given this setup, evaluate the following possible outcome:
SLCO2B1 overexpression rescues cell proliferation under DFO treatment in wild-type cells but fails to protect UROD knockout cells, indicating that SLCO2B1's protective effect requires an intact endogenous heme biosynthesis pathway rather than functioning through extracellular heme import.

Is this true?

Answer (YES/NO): NO